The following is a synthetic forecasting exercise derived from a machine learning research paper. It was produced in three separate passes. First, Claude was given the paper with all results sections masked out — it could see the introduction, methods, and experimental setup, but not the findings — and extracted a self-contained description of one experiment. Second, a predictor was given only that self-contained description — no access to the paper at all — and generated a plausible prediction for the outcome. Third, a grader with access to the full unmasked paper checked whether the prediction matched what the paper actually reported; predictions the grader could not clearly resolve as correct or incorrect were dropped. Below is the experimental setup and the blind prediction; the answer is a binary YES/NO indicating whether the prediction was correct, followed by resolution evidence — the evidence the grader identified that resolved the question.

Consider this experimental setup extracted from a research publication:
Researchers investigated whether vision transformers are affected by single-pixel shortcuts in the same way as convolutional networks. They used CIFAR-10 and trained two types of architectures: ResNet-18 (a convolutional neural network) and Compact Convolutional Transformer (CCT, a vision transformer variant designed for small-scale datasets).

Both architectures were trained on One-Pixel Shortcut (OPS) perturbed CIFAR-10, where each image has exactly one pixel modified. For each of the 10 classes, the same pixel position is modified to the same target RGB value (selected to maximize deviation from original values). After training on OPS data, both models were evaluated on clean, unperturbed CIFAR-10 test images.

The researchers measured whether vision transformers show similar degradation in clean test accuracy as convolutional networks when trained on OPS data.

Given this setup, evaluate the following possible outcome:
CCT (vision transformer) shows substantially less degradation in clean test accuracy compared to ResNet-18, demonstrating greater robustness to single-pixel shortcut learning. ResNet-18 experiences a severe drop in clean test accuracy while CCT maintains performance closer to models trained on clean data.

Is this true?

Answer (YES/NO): NO